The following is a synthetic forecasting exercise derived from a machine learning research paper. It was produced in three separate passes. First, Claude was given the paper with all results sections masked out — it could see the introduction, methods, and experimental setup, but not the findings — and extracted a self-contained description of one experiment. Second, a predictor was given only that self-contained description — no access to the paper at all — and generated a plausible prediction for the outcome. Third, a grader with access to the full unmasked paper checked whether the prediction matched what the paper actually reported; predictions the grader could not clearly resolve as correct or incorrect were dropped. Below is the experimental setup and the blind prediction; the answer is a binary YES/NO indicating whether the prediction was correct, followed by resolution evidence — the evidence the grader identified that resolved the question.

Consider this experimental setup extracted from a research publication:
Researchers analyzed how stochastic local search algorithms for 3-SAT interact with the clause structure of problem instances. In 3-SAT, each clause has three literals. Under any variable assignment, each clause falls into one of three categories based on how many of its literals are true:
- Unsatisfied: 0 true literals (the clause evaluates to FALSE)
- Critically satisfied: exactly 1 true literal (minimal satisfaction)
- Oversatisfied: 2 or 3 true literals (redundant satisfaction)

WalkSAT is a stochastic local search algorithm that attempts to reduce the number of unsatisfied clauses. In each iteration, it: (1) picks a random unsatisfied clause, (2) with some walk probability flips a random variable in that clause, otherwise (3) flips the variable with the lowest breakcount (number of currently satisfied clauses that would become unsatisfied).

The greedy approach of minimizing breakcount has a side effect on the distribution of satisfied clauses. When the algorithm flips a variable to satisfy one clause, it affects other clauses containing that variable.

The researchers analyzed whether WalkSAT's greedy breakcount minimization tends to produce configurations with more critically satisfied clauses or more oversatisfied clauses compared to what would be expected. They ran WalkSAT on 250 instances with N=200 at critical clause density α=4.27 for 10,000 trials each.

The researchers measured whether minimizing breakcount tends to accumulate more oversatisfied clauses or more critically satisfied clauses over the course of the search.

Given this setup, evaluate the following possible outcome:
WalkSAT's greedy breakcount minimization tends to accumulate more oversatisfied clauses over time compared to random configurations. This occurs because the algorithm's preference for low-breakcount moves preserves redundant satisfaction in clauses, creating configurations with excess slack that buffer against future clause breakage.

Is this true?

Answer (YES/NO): YES